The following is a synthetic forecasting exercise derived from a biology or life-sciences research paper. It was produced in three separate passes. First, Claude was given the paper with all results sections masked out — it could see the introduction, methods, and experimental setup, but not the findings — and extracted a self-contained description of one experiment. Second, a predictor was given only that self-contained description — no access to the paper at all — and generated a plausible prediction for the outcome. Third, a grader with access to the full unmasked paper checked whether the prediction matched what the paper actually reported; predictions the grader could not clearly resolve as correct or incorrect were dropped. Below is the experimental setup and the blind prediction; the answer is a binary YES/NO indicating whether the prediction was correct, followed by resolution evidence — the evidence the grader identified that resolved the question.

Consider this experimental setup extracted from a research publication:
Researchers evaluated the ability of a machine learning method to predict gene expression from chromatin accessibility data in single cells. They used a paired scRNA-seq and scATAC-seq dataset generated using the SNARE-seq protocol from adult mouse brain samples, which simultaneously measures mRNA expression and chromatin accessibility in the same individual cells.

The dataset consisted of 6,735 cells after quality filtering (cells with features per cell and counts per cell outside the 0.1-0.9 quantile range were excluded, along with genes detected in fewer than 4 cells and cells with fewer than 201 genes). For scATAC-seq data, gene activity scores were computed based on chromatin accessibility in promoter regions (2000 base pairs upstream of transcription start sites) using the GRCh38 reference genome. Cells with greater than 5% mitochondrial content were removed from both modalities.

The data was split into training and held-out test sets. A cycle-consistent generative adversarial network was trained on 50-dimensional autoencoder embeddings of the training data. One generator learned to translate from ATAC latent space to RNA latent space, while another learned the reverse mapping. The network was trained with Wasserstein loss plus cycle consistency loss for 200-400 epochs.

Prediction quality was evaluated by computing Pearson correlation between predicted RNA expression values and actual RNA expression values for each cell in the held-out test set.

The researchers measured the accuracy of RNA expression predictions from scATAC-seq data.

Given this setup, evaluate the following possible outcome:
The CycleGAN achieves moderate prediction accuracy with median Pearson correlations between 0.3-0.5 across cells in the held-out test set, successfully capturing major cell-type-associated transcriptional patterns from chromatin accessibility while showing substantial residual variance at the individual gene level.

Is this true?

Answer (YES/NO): NO